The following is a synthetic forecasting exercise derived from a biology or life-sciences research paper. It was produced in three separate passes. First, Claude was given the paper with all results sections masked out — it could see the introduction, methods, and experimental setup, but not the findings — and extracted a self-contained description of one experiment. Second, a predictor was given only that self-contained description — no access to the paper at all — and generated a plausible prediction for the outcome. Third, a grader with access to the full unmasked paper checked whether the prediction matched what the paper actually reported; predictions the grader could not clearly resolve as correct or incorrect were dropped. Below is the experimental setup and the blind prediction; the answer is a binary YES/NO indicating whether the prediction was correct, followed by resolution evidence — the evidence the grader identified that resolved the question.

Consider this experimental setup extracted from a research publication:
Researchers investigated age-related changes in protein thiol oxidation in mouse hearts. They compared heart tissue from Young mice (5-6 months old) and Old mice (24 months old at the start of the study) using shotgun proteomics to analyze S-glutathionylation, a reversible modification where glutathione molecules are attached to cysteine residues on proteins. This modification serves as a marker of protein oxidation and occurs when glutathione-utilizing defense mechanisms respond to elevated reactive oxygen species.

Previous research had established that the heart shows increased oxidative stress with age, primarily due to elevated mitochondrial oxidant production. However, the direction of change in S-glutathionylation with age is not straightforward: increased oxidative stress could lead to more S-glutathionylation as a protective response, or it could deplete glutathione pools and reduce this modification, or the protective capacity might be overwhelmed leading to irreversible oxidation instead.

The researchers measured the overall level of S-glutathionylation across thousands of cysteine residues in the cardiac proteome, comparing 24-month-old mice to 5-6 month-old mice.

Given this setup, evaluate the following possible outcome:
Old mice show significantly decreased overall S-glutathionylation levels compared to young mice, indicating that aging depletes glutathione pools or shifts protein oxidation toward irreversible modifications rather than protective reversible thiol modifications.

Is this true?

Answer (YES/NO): NO